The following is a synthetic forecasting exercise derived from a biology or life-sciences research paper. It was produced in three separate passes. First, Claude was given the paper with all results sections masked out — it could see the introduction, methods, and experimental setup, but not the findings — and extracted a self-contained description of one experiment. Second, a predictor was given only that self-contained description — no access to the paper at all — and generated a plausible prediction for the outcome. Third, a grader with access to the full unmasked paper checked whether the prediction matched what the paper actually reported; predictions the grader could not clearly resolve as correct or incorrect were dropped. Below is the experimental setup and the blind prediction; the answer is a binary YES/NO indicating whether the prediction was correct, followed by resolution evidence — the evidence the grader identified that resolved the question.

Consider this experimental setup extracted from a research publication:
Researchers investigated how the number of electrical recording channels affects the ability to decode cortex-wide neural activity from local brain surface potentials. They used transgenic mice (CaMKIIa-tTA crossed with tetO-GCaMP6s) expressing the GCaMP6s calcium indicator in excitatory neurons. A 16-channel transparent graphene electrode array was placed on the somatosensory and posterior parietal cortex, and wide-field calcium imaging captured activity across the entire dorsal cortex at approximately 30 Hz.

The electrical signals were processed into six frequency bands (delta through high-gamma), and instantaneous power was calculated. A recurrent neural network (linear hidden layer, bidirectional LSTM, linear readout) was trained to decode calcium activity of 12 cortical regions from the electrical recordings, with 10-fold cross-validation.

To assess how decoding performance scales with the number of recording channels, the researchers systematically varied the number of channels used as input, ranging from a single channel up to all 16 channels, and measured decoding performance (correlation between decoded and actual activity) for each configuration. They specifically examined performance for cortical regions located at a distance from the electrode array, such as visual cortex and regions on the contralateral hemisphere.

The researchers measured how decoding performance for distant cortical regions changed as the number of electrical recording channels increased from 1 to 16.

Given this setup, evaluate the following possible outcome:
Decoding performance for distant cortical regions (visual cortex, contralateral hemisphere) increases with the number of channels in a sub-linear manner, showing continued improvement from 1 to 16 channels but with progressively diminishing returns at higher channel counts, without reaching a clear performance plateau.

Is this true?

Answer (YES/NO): NO